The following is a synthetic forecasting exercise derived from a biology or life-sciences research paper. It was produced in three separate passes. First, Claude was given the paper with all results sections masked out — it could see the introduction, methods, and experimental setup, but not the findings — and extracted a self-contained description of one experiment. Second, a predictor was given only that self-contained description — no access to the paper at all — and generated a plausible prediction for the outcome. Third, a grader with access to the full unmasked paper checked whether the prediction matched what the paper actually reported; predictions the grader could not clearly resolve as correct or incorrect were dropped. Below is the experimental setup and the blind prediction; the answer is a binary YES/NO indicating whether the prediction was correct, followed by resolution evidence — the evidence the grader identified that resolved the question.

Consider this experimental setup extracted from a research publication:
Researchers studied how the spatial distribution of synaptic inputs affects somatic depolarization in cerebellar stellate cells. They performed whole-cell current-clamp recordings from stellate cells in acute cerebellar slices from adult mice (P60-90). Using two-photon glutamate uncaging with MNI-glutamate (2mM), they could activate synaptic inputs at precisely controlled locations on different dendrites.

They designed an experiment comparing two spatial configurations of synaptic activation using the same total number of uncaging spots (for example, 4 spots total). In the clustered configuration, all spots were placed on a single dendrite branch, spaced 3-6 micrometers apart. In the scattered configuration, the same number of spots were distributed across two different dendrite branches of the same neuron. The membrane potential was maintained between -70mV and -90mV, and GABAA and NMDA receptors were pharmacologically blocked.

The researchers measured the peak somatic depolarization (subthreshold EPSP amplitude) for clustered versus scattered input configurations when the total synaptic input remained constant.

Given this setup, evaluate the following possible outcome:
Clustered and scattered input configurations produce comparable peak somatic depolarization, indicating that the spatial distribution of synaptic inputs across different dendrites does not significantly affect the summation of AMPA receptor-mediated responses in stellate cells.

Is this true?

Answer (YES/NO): NO